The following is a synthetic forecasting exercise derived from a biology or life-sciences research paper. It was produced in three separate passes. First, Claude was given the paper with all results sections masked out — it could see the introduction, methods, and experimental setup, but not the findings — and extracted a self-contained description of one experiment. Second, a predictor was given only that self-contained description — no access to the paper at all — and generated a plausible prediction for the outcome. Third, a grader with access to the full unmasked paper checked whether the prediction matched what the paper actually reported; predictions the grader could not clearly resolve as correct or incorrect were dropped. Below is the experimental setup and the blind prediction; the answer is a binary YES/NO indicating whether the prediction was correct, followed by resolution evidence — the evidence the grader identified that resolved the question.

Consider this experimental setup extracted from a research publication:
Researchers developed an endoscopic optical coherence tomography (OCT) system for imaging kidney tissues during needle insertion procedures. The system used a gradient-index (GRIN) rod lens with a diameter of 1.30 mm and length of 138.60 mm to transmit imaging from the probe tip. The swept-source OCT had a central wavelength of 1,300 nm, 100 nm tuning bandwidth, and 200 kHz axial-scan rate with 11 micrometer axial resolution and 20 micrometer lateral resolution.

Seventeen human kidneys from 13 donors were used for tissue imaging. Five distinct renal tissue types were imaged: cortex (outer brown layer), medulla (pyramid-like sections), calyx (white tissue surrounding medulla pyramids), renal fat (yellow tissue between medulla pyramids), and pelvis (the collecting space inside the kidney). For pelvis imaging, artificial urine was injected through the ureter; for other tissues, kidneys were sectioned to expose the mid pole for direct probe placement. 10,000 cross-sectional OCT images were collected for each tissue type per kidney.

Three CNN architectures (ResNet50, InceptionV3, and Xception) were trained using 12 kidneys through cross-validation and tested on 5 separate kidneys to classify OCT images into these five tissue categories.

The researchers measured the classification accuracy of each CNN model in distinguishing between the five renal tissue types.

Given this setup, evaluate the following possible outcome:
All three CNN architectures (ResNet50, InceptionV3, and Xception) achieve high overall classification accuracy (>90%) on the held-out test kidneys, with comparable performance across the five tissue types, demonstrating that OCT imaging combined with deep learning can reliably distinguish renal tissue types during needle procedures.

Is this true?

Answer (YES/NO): YES